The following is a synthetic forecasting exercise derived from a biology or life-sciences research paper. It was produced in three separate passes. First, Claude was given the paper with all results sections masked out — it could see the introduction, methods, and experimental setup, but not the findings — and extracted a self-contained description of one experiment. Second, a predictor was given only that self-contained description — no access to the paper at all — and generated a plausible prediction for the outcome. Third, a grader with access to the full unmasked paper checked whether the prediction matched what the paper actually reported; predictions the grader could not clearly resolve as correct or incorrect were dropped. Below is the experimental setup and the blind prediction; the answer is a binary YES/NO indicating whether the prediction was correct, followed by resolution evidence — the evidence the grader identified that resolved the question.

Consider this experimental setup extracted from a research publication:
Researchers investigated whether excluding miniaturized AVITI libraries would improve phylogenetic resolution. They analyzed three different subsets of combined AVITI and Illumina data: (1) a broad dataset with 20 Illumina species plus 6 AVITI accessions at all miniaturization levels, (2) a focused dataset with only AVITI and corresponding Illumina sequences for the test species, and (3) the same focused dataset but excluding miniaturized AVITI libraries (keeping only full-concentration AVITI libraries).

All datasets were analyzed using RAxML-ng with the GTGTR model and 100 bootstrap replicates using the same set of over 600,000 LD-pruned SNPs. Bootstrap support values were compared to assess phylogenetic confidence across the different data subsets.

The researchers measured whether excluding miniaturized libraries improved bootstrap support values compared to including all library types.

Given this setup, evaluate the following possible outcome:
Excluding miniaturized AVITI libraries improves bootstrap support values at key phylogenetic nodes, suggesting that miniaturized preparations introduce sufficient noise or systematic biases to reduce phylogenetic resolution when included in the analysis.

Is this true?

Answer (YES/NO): NO